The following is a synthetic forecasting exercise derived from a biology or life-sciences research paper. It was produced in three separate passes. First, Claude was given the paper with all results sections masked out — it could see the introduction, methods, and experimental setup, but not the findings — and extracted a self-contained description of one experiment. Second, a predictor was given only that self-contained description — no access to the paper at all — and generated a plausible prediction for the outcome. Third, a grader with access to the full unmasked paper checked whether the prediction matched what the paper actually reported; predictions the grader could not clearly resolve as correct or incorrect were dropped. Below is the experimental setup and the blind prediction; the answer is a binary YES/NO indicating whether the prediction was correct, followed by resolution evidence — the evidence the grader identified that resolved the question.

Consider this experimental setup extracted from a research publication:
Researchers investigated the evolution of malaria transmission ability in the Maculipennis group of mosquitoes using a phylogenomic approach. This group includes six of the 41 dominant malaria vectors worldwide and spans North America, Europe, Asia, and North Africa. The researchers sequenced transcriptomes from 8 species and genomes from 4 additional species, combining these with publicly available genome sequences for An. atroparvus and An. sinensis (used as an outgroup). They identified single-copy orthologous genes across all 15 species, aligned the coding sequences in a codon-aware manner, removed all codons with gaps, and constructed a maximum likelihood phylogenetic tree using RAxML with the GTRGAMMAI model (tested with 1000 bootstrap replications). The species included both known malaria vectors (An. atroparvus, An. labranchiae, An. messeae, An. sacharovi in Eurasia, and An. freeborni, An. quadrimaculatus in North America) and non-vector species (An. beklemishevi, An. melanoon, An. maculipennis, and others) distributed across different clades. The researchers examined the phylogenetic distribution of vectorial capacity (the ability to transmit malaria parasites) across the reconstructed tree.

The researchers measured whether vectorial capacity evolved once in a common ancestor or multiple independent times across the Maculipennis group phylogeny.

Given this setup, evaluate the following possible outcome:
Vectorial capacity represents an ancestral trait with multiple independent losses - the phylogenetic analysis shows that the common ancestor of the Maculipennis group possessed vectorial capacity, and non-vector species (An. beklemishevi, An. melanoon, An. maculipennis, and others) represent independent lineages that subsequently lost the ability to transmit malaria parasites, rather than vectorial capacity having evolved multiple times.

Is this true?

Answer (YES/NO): NO